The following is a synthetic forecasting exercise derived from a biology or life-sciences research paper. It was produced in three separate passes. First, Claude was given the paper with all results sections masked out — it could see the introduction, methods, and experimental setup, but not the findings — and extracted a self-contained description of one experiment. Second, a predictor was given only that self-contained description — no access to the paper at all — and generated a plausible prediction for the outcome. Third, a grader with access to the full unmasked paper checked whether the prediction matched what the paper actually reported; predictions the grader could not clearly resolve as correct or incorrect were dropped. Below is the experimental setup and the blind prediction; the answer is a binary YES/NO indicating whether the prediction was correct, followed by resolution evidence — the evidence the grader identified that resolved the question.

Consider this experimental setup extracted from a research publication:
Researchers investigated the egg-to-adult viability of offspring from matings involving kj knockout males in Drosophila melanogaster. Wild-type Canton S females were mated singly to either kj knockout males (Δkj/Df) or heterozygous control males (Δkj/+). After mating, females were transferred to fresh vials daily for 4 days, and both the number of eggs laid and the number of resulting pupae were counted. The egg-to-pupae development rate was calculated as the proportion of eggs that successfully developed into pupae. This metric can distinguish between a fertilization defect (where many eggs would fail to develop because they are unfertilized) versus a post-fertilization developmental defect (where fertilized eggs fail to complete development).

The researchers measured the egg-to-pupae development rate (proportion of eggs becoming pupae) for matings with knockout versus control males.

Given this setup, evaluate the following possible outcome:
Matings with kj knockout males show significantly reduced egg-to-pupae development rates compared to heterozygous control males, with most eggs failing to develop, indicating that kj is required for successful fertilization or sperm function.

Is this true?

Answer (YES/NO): YES